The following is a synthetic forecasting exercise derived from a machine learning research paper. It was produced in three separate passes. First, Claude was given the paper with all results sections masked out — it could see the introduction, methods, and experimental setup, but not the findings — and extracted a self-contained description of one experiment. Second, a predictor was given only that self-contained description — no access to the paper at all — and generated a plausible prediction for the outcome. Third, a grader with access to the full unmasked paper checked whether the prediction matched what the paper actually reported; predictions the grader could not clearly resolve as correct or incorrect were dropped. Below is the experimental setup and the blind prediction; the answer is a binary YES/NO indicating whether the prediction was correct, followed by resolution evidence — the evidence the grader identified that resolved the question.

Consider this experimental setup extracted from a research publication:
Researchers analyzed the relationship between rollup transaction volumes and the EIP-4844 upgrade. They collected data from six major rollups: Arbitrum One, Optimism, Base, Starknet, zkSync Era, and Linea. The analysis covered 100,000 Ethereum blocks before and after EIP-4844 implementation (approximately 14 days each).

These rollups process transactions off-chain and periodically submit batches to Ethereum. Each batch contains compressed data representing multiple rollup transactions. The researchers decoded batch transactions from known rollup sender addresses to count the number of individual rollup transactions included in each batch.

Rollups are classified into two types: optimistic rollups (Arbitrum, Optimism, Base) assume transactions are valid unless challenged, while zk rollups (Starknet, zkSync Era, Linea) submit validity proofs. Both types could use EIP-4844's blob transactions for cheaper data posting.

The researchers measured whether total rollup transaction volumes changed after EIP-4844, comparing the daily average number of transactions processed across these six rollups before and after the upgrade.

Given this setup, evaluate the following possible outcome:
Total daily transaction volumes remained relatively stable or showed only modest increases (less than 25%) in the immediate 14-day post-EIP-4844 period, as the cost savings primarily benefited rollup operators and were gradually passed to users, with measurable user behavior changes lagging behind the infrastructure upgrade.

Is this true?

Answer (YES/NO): NO